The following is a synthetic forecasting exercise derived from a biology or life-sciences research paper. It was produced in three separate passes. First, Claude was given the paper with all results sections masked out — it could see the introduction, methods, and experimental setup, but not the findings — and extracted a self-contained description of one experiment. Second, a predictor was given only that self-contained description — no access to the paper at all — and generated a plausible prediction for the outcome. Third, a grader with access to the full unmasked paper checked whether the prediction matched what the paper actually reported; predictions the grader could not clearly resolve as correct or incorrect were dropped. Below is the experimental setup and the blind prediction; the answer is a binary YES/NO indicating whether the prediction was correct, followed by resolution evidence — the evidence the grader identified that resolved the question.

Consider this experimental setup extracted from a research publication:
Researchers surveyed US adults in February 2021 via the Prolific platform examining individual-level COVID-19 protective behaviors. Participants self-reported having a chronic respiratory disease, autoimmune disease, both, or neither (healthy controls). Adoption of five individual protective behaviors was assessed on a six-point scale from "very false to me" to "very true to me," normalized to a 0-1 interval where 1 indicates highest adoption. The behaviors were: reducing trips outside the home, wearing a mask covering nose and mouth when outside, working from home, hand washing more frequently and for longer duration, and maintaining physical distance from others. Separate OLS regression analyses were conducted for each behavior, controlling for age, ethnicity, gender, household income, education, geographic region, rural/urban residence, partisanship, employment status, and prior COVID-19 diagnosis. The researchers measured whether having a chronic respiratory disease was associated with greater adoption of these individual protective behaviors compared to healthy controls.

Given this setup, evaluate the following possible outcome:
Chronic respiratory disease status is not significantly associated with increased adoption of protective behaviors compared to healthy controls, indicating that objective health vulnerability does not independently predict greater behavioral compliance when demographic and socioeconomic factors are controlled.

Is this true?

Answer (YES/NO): NO